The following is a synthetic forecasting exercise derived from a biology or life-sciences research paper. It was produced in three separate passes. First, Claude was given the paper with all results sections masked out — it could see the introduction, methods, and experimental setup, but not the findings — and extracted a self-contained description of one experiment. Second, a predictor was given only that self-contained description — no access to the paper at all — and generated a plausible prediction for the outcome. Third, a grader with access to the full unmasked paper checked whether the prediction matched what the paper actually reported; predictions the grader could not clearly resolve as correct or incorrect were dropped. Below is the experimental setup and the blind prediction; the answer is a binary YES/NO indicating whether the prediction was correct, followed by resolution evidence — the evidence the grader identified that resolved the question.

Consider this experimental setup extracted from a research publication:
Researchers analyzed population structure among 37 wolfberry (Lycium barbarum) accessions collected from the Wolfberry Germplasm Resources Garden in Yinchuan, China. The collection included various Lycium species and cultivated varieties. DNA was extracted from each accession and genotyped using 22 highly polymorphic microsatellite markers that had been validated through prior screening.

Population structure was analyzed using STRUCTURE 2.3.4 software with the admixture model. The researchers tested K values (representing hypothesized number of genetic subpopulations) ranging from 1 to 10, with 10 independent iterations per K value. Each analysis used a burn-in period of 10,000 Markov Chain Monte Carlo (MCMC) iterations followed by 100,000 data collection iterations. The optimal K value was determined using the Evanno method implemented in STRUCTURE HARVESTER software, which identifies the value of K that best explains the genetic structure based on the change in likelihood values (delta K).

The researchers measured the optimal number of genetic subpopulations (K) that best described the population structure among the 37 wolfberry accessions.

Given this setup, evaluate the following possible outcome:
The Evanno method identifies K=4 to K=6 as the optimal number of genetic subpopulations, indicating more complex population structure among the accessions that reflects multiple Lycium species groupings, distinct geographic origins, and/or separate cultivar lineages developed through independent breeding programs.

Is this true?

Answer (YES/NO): NO